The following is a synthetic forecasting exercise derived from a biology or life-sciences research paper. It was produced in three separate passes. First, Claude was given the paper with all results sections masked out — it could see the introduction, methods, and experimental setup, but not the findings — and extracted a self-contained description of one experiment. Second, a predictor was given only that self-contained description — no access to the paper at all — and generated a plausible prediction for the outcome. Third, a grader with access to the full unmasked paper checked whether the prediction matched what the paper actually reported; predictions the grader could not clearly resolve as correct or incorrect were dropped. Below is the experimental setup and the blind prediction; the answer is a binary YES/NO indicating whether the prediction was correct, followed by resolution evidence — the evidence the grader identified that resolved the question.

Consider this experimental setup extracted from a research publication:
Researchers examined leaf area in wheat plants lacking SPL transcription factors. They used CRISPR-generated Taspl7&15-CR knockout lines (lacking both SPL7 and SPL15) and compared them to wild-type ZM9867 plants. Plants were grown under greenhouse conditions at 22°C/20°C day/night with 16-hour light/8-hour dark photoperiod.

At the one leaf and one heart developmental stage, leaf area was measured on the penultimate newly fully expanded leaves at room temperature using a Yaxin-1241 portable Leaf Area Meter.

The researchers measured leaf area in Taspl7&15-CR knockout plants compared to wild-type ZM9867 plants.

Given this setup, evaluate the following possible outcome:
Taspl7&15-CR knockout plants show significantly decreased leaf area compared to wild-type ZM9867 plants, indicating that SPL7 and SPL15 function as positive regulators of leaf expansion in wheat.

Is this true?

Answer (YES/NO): NO